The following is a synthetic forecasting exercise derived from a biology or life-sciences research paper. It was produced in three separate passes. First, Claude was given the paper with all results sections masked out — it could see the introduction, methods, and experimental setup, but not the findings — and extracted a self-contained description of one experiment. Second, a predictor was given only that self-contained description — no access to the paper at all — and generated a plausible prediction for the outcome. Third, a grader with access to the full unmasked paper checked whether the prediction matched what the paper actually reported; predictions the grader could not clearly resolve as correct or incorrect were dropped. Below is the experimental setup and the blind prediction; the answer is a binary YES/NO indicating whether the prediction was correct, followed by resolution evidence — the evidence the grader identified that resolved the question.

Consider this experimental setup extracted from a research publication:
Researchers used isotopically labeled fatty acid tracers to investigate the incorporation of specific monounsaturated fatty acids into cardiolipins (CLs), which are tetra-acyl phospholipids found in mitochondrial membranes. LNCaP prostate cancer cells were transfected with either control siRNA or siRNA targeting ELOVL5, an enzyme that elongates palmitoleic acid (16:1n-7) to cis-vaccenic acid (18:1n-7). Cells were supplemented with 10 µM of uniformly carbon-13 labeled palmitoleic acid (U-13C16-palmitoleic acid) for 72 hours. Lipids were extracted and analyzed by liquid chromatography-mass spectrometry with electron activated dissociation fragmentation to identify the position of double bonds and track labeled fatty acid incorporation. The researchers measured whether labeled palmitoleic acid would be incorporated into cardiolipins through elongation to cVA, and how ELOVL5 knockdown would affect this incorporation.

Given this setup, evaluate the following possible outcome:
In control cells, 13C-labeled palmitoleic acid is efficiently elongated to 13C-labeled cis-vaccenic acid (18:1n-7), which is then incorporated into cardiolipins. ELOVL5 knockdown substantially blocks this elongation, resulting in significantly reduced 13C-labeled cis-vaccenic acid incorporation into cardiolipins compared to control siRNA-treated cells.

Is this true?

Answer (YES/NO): YES